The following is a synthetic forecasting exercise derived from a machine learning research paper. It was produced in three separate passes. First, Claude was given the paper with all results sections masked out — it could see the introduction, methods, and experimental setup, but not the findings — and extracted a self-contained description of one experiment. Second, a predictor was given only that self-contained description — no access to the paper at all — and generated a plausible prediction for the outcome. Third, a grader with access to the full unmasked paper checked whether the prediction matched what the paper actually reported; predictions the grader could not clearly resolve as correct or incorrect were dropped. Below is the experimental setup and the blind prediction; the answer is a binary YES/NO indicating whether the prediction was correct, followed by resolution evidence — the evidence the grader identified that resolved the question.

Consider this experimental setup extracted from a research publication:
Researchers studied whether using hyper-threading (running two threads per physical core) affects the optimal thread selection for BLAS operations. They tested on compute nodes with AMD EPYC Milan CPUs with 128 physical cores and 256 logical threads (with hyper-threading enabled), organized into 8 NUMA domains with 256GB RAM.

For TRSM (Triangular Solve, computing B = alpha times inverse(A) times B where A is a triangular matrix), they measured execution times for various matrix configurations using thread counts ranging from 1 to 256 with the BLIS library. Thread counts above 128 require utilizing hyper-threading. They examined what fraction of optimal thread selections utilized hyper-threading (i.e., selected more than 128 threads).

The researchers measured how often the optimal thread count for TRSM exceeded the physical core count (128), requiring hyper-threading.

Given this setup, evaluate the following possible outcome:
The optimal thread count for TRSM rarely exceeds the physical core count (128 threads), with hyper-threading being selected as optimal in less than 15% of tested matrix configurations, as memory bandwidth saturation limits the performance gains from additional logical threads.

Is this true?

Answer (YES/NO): NO